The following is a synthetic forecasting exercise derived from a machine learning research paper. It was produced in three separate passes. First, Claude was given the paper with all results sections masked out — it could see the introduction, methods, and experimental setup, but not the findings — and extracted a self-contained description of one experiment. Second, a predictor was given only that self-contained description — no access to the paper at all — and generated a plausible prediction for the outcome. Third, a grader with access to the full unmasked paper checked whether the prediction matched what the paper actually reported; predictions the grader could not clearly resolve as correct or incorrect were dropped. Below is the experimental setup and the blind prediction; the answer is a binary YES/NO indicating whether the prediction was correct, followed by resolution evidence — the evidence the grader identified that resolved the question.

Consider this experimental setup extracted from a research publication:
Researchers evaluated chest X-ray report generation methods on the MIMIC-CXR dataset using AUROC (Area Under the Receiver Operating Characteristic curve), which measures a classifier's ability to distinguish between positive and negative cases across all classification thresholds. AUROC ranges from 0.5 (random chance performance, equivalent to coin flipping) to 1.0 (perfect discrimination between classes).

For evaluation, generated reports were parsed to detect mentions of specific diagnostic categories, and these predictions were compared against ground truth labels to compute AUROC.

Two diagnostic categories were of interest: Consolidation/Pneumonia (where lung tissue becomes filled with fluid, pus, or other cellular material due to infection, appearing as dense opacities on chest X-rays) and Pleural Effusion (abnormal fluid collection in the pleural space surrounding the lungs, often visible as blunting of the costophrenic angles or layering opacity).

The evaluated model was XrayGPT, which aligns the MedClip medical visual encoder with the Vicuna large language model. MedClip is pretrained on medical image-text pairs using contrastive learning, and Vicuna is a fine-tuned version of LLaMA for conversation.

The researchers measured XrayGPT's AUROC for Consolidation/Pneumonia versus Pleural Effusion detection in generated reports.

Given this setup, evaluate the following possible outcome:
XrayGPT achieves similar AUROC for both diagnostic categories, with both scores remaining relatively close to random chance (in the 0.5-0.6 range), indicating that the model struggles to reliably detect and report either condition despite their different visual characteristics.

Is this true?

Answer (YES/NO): NO